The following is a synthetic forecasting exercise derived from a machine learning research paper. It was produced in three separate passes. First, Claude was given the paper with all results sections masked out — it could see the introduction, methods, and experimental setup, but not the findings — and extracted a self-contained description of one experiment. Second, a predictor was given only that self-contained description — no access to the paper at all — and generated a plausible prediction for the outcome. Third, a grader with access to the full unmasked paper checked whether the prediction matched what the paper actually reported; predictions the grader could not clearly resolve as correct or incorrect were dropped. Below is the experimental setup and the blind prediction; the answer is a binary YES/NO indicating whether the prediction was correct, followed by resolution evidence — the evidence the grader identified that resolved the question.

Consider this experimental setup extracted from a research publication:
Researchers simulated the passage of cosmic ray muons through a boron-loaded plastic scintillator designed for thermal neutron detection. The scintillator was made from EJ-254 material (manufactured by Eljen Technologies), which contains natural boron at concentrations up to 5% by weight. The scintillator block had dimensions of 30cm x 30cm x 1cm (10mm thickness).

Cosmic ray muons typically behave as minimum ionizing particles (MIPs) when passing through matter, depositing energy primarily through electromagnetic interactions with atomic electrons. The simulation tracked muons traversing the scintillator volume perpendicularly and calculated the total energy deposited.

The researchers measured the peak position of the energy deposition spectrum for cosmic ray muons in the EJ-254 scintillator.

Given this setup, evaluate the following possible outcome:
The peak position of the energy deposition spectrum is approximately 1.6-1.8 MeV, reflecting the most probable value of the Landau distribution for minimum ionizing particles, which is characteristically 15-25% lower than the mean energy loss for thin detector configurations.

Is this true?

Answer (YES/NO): NO